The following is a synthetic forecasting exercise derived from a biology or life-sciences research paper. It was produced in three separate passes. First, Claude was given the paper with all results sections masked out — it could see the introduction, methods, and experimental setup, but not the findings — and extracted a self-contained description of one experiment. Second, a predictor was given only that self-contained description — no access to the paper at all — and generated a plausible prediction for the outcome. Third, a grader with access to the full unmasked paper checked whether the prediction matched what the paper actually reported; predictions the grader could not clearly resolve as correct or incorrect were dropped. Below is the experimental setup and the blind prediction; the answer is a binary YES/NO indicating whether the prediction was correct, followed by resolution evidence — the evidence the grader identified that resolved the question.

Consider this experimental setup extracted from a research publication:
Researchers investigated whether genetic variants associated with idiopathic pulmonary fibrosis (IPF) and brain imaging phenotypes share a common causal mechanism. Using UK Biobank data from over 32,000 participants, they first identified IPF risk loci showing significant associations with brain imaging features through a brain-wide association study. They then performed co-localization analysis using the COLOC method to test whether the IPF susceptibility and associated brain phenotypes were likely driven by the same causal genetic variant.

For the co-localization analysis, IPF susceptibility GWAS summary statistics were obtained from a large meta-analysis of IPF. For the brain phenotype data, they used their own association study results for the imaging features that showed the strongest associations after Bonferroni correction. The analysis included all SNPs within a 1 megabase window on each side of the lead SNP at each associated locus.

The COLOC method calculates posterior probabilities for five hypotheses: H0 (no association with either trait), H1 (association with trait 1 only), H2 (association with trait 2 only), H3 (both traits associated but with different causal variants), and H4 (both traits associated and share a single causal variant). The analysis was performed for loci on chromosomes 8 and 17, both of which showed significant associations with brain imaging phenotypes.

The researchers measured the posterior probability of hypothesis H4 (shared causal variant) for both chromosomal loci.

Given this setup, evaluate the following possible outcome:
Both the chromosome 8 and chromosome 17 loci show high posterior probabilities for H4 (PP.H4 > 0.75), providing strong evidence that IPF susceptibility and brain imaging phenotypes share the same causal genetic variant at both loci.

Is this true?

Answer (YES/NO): NO